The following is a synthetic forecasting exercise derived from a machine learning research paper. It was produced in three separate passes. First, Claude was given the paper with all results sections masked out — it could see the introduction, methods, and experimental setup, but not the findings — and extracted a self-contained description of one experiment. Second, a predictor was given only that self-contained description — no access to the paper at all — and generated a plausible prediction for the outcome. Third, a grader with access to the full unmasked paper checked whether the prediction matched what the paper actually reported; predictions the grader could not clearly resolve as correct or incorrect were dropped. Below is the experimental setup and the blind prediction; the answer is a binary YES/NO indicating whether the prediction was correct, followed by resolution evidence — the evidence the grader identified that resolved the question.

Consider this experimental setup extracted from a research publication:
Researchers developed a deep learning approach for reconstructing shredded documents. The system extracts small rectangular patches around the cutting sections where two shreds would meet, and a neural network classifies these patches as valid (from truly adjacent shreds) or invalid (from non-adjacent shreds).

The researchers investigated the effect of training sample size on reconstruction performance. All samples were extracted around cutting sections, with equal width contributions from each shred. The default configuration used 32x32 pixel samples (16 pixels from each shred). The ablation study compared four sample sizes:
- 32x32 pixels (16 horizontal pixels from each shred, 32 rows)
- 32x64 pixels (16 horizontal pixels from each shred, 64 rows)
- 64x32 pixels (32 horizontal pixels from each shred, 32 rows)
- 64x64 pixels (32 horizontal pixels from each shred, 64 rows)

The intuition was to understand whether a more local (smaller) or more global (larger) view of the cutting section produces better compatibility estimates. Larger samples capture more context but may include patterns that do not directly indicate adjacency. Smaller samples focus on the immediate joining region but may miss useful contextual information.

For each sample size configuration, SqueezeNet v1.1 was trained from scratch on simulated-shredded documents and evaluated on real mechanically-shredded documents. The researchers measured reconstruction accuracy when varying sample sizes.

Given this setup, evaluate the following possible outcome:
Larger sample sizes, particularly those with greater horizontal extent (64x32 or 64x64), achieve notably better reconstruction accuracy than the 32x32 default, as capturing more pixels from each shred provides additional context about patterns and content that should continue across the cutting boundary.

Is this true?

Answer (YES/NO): NO